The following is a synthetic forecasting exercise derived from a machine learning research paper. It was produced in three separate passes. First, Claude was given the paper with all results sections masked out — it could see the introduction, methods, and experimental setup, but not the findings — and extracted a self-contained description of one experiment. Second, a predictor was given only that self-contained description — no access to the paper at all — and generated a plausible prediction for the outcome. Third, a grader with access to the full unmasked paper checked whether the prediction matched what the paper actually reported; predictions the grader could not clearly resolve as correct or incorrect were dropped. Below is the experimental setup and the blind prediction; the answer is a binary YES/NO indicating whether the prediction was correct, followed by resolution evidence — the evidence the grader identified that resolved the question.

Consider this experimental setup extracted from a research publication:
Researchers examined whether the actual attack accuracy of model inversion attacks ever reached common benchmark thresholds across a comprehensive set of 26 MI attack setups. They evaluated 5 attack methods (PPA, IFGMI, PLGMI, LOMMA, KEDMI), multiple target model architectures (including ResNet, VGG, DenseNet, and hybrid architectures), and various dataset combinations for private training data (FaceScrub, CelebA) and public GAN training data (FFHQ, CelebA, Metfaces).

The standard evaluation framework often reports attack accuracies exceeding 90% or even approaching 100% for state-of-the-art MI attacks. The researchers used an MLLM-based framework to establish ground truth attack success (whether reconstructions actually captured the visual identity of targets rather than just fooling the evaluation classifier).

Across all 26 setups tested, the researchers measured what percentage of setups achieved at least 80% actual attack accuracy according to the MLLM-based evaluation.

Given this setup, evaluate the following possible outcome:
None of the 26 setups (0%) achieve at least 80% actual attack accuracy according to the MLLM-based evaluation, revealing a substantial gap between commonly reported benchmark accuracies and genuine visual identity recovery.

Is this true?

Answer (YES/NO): YES